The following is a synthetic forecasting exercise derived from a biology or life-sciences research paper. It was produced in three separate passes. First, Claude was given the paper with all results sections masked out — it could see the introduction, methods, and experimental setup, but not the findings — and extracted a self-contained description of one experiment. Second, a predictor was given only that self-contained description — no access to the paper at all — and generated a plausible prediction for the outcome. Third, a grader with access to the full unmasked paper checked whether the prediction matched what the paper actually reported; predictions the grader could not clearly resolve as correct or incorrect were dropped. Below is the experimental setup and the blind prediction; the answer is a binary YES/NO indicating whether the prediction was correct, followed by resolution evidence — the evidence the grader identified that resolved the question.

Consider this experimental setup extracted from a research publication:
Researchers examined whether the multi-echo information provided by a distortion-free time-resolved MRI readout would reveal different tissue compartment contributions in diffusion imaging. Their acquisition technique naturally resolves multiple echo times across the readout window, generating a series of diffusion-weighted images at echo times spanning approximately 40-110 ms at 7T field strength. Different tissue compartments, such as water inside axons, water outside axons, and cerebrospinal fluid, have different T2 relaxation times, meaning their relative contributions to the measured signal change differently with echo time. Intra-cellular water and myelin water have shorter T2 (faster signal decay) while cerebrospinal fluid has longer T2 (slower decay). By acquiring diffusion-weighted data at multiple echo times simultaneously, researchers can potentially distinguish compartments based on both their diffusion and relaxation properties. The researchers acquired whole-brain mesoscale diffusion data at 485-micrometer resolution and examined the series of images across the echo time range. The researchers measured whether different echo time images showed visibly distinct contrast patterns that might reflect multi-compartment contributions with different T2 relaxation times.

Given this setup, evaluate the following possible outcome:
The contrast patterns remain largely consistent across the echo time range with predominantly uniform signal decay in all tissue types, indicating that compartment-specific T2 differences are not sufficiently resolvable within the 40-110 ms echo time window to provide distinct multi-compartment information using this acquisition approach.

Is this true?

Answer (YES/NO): NO